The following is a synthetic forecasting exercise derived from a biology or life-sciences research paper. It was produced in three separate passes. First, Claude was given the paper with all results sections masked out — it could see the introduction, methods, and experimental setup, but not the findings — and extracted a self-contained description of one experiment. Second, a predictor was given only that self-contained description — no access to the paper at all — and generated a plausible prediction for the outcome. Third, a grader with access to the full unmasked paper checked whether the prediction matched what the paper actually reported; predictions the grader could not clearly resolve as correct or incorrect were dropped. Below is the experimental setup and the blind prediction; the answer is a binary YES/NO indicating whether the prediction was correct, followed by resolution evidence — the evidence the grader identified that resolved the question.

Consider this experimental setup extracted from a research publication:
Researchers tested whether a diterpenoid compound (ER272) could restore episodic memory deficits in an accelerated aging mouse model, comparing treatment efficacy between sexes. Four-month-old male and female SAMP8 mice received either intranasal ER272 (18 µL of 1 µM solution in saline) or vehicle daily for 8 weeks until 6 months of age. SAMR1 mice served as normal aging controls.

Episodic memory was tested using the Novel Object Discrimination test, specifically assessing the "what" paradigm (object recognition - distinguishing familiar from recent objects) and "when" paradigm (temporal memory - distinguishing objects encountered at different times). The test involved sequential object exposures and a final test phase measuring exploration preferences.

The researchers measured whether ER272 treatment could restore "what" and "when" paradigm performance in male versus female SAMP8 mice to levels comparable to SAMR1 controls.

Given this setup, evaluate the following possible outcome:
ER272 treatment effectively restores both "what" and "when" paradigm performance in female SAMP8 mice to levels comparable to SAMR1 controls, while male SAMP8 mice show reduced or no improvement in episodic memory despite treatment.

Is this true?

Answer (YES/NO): NO